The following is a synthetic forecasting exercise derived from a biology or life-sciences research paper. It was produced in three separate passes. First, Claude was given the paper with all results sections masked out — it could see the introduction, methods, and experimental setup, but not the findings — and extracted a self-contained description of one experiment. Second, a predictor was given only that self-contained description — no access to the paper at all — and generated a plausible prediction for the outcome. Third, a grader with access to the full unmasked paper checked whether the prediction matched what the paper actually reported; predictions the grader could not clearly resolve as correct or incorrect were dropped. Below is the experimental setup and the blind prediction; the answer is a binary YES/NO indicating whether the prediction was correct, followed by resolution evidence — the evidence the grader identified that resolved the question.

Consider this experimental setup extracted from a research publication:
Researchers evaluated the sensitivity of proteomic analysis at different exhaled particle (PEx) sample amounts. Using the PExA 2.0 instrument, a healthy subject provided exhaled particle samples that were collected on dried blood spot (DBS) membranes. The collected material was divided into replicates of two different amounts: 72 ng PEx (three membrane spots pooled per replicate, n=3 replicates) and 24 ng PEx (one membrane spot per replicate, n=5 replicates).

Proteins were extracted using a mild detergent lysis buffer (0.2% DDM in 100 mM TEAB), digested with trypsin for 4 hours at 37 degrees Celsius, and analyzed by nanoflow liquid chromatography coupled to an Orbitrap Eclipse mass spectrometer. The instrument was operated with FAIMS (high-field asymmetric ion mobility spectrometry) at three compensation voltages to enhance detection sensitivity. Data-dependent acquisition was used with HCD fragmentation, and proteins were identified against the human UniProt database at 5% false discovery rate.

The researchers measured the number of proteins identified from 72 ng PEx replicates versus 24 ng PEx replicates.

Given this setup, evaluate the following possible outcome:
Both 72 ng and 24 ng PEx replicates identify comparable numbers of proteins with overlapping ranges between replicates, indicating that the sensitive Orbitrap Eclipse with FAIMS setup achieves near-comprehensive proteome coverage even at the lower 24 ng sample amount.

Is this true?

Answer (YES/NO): NO